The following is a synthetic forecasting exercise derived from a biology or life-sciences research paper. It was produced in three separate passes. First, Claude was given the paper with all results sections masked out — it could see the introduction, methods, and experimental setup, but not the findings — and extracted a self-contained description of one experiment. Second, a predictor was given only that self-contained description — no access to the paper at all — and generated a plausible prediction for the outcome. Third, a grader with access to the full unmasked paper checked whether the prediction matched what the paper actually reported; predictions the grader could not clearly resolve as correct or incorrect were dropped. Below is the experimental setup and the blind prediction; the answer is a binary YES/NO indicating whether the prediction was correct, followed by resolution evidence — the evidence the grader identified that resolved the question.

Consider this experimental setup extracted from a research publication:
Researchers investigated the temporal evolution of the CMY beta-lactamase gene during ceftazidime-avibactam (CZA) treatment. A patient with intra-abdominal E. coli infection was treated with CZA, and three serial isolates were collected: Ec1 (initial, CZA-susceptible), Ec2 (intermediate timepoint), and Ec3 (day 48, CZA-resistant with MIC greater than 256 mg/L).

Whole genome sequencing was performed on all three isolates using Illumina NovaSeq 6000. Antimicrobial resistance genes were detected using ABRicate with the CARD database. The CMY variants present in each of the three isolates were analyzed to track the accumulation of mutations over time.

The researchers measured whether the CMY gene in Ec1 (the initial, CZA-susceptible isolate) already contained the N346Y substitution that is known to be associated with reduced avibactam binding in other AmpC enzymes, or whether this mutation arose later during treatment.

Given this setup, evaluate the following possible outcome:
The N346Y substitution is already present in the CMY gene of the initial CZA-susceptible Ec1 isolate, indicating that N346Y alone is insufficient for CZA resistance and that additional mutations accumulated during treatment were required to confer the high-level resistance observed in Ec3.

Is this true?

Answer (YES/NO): NO